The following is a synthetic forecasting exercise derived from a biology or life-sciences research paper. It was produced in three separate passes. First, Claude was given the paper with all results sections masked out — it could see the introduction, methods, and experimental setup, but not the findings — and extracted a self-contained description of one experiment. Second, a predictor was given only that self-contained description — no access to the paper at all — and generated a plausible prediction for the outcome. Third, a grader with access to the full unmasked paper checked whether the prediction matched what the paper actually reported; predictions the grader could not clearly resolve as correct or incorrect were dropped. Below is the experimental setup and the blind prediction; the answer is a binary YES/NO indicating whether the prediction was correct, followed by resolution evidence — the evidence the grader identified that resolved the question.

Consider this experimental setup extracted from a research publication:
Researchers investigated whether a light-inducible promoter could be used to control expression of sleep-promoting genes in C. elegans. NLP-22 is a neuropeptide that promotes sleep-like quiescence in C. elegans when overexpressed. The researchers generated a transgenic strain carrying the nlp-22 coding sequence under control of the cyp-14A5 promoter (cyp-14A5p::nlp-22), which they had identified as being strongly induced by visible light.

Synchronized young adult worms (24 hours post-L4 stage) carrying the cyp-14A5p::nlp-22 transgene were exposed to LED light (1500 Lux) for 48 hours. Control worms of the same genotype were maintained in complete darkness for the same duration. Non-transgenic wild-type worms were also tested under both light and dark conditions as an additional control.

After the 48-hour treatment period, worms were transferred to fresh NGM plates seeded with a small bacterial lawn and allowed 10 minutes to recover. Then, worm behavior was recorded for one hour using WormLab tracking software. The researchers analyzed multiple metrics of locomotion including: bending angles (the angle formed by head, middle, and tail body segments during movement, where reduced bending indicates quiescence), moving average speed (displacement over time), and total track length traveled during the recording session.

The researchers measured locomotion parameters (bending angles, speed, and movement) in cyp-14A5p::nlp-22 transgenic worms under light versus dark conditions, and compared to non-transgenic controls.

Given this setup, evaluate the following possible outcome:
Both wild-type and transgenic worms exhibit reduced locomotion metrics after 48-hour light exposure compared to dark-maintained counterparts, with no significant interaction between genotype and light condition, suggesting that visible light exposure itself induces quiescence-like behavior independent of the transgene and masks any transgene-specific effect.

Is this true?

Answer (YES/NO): NO